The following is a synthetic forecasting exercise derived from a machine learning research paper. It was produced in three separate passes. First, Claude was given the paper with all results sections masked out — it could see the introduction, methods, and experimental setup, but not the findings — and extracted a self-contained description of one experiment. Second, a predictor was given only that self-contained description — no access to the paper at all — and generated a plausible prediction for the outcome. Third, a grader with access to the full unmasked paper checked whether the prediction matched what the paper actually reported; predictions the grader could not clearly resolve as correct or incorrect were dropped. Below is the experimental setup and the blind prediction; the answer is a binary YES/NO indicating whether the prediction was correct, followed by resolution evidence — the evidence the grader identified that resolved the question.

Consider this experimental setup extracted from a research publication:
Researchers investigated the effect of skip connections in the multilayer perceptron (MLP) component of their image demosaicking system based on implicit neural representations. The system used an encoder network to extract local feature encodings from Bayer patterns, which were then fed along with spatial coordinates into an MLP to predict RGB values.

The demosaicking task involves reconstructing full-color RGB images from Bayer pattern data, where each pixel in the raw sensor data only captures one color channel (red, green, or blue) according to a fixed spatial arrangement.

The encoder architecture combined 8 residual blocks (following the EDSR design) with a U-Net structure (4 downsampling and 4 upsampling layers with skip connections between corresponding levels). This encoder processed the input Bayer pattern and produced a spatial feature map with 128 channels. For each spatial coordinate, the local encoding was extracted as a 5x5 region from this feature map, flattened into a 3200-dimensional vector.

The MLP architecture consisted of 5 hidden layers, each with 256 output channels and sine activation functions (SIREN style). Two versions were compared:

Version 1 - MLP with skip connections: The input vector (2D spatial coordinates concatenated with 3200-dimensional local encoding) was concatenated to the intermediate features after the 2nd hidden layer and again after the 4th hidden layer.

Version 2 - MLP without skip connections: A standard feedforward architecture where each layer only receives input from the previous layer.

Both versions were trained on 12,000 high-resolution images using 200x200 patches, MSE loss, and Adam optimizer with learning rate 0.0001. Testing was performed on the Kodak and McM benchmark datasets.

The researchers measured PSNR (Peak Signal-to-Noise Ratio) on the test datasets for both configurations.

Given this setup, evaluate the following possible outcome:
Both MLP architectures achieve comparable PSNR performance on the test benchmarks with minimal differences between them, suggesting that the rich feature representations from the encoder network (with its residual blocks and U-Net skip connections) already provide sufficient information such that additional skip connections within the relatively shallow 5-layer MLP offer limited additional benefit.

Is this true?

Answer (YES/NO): NO